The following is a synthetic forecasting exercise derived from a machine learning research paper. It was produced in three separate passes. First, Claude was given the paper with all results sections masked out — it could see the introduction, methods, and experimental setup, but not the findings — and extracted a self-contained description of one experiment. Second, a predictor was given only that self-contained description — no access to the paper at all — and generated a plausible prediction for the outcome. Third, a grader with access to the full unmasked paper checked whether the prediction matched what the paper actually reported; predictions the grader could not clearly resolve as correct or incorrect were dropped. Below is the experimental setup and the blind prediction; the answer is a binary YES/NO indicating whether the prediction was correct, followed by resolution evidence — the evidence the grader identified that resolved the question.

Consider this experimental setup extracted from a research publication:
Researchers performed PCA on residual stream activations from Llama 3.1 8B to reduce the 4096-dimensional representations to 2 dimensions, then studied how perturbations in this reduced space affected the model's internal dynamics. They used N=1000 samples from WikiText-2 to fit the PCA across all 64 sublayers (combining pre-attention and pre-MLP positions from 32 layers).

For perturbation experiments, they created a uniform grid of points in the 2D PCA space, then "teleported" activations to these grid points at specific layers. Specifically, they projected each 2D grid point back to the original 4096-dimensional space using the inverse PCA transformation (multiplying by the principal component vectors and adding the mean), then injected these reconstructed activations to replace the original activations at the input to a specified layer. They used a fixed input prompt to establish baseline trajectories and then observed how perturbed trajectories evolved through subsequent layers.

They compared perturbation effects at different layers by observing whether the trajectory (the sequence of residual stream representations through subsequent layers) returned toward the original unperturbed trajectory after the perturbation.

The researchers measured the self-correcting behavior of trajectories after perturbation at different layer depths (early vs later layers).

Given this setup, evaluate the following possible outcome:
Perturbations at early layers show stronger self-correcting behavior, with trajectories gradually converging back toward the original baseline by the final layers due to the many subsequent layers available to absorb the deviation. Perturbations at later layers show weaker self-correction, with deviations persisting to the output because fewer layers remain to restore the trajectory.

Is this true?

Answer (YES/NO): NO